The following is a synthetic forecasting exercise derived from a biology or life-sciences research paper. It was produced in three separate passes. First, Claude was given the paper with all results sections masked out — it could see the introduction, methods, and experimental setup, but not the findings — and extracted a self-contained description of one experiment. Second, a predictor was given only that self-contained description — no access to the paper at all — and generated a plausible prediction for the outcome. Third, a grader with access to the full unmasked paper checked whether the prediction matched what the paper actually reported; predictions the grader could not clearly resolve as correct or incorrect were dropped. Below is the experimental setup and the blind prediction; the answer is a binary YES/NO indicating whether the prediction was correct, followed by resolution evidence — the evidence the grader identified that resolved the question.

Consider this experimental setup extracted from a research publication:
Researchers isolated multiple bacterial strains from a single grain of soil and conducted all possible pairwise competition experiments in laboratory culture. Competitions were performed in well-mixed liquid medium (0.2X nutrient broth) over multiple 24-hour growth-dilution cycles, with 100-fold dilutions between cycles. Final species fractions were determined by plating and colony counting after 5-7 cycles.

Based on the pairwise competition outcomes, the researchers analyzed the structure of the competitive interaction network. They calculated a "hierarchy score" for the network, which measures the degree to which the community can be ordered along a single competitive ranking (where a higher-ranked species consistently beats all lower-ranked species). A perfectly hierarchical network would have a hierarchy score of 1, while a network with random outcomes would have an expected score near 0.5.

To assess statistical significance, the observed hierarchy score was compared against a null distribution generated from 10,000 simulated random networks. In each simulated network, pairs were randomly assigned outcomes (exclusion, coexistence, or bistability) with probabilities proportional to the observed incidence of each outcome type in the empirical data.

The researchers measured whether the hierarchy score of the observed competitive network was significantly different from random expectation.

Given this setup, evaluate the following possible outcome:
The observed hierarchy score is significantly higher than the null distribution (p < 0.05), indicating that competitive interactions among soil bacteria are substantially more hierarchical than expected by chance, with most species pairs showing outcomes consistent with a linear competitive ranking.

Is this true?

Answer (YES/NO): YES